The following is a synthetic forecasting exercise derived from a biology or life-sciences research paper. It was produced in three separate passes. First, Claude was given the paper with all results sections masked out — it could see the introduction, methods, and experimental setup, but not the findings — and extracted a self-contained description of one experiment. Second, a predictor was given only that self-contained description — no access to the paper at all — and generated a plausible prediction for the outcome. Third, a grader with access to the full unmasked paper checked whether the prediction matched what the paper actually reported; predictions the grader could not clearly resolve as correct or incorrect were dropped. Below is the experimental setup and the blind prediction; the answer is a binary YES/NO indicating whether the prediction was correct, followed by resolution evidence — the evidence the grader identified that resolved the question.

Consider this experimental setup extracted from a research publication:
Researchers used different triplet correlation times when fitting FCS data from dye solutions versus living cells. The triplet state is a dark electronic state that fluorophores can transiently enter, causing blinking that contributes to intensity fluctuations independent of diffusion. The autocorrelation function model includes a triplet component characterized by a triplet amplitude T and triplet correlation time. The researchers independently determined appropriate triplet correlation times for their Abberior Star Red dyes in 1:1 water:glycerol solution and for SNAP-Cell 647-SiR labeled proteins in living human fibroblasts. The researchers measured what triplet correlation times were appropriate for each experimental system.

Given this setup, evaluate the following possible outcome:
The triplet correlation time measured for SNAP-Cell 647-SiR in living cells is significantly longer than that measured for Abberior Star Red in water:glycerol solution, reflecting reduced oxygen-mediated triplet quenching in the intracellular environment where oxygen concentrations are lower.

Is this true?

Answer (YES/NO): NO